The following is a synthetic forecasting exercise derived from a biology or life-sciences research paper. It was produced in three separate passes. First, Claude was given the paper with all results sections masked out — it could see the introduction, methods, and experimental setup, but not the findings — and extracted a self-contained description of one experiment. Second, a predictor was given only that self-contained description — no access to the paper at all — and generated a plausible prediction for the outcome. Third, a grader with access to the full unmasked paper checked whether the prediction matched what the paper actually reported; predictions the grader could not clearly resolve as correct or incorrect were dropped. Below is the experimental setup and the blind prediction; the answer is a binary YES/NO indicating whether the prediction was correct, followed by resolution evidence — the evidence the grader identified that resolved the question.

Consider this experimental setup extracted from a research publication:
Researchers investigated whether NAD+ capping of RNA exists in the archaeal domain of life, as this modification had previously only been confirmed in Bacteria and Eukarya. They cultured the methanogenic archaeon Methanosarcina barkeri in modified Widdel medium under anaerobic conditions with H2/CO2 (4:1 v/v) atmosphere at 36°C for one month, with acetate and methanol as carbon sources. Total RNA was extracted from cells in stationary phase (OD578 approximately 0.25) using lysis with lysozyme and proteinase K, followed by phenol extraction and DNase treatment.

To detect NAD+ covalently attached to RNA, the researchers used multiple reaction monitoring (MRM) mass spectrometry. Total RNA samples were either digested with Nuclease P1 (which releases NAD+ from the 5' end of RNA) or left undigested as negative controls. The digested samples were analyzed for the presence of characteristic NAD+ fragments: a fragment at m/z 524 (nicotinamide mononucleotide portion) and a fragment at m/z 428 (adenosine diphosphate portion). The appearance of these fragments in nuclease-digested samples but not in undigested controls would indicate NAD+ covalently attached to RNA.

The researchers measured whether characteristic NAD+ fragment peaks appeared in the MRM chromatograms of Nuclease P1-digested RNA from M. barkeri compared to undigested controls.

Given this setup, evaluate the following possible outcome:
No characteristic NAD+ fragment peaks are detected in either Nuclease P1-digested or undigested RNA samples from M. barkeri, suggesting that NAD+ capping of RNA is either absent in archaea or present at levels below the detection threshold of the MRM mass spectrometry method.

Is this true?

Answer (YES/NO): NO